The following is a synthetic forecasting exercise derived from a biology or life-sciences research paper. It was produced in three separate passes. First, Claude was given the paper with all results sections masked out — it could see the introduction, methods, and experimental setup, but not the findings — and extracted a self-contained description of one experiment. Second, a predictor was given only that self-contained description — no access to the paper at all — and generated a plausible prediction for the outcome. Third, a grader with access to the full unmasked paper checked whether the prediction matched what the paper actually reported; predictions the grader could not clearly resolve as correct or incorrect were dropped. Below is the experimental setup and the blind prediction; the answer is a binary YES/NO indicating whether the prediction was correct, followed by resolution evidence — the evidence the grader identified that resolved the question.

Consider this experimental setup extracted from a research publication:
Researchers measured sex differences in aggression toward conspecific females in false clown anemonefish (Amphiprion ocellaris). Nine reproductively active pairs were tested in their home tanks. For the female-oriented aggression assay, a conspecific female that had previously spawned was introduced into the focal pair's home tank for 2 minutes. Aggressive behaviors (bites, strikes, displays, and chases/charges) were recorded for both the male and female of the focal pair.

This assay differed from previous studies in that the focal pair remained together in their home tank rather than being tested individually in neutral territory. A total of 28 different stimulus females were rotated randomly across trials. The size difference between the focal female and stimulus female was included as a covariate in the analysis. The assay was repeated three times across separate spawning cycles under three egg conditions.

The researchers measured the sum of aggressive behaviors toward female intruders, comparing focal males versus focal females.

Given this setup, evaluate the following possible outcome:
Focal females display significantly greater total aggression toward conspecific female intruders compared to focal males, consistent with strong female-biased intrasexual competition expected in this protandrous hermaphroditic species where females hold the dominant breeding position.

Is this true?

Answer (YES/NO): NO